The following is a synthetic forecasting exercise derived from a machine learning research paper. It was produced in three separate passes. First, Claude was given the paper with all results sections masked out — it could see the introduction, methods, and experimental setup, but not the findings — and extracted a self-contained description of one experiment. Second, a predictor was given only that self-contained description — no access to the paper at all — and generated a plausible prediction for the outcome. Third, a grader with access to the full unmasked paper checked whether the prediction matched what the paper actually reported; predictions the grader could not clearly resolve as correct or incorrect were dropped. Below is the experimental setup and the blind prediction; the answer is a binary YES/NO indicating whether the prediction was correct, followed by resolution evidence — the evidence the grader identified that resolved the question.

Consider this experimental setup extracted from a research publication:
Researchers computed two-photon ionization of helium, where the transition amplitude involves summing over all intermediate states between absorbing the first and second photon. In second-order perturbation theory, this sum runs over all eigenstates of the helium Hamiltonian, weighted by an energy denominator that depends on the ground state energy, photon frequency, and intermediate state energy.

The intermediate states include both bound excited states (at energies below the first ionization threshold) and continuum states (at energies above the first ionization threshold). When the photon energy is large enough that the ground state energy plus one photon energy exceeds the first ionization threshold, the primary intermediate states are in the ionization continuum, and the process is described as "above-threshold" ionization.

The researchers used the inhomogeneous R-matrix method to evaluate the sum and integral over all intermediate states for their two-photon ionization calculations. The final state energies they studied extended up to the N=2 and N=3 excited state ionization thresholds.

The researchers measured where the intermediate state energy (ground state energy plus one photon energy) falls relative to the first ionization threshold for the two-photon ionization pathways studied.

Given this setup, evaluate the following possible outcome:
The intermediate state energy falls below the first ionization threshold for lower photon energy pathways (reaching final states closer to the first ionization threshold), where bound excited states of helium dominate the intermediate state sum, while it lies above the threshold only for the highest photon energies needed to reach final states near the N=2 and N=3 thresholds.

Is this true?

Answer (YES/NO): NO